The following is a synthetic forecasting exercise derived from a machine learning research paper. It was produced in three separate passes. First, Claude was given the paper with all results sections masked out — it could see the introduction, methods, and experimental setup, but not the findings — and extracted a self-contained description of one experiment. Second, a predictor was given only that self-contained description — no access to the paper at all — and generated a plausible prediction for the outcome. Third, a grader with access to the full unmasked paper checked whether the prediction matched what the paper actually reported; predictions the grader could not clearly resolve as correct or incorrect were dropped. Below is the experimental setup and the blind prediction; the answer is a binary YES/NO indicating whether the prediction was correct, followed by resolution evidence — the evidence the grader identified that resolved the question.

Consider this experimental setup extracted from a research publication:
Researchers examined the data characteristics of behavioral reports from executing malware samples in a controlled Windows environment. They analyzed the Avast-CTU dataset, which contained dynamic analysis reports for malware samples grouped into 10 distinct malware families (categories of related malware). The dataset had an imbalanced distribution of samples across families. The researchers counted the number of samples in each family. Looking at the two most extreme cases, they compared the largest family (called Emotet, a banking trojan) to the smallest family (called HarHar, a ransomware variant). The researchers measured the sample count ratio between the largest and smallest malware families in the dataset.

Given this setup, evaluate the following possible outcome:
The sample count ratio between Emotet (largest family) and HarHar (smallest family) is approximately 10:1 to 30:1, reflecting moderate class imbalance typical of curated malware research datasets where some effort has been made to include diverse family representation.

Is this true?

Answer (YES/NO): YES